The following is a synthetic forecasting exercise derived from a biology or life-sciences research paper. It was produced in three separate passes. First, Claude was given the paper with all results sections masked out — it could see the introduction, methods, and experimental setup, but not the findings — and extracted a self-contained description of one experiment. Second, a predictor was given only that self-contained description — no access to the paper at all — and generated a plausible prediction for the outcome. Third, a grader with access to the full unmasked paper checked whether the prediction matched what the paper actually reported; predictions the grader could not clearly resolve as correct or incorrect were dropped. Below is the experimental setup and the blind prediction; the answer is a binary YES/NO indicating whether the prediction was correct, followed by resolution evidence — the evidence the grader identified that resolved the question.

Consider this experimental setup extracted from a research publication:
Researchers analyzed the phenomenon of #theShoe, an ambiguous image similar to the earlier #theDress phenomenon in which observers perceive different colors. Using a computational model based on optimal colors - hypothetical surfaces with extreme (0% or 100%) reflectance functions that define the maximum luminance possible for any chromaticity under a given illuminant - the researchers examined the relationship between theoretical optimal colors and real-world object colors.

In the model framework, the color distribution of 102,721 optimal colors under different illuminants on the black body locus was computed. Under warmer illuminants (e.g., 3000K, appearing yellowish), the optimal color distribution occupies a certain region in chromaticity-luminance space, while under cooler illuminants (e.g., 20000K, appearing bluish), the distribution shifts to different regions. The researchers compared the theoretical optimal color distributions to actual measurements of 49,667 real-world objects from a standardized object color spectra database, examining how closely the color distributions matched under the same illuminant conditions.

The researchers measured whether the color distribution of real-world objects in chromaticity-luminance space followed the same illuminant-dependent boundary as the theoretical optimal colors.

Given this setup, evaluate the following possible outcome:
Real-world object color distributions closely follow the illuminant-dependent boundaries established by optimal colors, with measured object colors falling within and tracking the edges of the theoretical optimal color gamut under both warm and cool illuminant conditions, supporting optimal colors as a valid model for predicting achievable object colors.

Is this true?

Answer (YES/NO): YES